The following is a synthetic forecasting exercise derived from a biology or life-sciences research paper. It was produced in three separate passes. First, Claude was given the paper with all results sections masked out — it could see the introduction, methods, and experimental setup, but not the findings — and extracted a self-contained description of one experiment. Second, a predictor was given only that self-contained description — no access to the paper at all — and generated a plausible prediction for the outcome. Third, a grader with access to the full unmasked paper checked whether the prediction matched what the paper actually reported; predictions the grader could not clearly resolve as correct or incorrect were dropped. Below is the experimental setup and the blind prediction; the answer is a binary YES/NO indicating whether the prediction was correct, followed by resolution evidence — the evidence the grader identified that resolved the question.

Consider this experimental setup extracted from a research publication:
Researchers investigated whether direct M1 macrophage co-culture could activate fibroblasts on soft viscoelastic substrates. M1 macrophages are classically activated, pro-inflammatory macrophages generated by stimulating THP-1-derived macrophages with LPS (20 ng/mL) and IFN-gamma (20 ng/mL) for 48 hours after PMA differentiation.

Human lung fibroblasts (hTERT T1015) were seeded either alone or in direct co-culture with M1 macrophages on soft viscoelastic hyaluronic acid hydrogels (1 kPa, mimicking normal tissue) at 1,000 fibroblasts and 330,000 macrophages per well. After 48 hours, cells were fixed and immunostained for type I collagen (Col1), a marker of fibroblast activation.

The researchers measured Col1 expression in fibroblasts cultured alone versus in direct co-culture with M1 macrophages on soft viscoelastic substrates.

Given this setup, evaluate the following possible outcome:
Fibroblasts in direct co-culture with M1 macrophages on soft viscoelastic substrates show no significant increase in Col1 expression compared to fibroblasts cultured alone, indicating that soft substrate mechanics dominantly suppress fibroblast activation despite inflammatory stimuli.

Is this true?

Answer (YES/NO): YES